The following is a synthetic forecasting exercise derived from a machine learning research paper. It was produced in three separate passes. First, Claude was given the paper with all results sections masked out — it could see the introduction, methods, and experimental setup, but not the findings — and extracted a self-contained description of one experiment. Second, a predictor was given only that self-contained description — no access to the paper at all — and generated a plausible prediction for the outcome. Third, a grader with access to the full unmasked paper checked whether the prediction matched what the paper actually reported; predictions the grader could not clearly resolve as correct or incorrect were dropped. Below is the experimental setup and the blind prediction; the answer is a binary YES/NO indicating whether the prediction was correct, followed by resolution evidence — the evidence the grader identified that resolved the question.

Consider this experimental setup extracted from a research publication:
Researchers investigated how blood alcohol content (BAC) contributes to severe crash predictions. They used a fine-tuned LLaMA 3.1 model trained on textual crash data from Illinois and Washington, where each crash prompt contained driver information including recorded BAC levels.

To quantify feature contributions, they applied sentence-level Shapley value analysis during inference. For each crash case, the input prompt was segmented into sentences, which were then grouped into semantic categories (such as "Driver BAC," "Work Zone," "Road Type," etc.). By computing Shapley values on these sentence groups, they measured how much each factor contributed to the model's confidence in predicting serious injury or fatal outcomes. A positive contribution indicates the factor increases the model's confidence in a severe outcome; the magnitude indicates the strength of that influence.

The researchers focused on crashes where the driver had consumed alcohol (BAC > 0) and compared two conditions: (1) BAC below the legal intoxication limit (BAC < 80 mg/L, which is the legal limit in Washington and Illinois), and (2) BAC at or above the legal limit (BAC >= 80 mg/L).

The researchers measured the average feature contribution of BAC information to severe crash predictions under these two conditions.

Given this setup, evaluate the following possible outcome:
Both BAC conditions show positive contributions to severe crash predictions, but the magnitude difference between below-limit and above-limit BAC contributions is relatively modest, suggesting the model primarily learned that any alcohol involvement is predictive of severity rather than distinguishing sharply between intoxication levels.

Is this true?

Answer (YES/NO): YES